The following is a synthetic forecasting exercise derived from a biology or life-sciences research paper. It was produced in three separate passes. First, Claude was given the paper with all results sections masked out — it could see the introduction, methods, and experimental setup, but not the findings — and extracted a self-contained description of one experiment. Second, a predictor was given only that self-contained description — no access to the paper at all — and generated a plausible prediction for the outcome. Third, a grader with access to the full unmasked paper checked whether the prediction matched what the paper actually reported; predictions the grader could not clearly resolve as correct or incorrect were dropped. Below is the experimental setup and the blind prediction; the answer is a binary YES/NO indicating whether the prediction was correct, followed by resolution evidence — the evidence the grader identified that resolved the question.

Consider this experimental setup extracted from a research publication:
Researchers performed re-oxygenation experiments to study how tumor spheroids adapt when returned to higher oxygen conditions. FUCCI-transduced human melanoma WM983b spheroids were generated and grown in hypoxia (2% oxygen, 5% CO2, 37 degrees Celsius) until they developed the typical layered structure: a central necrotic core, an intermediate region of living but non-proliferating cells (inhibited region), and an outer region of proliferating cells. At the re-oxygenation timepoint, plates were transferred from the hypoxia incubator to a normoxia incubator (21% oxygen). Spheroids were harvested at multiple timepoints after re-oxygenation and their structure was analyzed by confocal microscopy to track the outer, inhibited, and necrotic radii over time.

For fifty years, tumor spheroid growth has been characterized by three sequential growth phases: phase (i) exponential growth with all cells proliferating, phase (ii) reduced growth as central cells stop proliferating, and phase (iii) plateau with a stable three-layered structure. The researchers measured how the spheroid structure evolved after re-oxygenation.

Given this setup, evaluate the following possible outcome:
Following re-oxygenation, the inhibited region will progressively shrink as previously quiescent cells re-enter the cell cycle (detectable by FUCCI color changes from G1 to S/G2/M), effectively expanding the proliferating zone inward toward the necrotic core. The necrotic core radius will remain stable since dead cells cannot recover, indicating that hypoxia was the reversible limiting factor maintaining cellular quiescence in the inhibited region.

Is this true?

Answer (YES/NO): NO